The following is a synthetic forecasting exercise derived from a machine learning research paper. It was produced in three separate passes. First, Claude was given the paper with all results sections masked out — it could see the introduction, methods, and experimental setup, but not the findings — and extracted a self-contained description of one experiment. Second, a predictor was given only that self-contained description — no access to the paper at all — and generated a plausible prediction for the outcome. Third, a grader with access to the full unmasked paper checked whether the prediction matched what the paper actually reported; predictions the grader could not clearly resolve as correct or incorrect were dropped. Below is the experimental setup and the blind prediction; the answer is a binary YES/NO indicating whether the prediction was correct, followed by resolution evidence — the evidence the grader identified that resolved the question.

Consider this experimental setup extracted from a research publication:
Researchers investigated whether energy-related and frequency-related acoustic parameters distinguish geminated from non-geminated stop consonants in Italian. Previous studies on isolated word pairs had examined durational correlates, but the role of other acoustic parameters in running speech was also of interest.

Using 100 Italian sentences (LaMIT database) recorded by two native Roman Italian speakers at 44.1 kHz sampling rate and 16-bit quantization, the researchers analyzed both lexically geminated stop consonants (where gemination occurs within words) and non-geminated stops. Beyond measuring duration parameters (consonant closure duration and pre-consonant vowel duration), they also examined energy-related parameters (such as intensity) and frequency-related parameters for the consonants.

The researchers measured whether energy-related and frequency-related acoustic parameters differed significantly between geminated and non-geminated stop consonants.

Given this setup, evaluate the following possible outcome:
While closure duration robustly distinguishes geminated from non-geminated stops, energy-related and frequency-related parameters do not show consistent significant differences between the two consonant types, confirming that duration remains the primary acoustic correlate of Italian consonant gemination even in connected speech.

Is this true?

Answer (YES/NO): YES